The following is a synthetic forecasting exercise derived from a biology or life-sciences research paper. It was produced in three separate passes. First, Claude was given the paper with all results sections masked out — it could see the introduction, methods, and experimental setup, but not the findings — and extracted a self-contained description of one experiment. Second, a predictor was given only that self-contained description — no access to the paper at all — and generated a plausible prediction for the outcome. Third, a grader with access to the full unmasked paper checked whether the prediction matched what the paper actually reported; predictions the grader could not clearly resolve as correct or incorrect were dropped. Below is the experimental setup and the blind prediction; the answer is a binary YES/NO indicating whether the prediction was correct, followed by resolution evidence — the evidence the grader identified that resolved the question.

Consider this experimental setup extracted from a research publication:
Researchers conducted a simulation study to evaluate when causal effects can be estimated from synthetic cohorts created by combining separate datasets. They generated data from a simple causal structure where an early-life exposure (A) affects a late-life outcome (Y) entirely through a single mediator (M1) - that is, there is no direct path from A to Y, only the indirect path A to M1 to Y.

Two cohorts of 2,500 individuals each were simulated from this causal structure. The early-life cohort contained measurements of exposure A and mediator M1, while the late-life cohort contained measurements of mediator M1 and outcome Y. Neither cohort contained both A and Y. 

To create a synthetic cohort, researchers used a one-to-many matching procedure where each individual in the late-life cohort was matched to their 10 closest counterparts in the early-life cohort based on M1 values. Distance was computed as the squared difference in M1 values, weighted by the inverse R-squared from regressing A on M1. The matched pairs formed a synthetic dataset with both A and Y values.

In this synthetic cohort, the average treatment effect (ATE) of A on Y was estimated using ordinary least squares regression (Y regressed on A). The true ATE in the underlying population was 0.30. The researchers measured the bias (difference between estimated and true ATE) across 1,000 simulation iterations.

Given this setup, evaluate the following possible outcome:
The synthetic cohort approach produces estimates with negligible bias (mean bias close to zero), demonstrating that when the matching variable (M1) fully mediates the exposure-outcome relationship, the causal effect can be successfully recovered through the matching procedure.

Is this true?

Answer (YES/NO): YES